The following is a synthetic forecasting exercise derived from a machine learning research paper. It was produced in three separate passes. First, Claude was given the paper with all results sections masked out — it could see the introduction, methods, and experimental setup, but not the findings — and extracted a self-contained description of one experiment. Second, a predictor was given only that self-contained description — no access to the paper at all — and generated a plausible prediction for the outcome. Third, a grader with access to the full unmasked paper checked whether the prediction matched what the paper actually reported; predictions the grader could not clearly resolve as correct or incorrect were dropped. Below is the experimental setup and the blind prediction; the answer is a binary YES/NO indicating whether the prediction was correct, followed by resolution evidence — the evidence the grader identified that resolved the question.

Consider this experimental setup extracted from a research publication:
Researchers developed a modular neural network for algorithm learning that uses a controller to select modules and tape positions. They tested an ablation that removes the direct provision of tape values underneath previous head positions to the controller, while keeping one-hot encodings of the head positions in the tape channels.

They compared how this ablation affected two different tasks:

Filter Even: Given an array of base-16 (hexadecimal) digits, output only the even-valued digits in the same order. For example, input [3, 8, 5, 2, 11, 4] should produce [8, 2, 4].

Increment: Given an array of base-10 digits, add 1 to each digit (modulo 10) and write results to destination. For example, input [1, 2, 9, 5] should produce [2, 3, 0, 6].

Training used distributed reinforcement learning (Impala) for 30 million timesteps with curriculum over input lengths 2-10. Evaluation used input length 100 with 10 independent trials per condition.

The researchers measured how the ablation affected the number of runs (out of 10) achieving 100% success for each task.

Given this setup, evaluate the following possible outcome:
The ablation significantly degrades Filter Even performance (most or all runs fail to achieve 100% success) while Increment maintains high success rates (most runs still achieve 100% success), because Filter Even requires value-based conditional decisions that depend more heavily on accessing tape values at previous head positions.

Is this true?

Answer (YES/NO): NO